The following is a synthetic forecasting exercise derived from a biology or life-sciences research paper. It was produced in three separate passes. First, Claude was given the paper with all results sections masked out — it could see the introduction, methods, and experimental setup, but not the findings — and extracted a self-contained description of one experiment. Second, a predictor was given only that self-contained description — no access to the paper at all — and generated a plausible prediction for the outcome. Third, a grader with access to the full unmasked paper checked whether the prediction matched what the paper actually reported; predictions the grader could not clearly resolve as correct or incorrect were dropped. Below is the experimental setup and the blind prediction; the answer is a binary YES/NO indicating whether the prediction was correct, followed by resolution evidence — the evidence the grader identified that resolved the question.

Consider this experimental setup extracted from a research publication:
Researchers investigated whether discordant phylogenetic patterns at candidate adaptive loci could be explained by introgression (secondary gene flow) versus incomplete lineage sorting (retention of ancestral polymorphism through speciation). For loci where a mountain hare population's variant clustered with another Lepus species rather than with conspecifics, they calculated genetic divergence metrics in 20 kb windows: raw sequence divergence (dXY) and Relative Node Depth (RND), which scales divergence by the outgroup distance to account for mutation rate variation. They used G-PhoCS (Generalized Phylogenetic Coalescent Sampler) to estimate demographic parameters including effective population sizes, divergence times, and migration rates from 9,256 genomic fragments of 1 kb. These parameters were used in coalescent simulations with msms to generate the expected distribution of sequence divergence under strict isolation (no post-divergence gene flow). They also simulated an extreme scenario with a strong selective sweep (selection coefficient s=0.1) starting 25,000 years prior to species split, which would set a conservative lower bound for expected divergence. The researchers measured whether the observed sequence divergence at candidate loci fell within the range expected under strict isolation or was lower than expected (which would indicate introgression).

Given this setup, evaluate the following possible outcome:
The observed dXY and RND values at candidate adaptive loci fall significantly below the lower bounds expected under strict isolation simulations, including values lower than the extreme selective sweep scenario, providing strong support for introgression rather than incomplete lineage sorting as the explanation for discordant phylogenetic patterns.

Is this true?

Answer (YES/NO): YES